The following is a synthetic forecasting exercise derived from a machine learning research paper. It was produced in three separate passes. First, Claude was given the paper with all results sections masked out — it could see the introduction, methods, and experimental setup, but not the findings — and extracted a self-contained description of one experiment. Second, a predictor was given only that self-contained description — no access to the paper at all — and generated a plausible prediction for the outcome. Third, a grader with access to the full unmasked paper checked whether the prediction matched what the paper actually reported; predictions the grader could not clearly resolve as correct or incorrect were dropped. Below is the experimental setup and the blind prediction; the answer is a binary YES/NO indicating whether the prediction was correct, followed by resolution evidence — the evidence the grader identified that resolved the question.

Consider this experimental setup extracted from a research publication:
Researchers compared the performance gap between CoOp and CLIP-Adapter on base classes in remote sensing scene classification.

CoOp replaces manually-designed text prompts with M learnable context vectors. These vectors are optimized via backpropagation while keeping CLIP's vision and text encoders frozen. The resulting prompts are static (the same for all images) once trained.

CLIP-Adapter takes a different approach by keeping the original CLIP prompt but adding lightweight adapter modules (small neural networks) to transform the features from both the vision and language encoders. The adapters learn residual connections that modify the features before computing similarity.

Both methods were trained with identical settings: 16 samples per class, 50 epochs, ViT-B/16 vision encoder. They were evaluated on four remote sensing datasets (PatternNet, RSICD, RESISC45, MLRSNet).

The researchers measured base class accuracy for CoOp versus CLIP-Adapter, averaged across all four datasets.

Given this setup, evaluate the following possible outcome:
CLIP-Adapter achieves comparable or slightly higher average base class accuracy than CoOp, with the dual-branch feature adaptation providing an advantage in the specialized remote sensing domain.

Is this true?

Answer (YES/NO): NO